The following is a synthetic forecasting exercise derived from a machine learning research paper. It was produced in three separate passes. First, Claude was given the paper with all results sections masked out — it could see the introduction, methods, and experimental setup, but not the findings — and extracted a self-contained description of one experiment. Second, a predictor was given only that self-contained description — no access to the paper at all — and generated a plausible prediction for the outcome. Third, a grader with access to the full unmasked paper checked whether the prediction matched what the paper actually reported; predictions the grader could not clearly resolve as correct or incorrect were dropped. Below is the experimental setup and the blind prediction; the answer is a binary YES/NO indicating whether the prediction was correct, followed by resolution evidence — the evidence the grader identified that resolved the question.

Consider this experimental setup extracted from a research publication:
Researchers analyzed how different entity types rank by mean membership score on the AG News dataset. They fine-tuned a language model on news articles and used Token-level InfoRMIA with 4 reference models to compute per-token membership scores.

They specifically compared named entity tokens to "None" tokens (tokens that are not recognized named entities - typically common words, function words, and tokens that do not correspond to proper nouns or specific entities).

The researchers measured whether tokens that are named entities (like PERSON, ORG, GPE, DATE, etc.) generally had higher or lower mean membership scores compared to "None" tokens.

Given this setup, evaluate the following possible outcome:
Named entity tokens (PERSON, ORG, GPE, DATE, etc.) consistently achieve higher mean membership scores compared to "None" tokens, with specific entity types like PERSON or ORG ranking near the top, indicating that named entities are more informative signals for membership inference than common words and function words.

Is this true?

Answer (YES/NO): NO